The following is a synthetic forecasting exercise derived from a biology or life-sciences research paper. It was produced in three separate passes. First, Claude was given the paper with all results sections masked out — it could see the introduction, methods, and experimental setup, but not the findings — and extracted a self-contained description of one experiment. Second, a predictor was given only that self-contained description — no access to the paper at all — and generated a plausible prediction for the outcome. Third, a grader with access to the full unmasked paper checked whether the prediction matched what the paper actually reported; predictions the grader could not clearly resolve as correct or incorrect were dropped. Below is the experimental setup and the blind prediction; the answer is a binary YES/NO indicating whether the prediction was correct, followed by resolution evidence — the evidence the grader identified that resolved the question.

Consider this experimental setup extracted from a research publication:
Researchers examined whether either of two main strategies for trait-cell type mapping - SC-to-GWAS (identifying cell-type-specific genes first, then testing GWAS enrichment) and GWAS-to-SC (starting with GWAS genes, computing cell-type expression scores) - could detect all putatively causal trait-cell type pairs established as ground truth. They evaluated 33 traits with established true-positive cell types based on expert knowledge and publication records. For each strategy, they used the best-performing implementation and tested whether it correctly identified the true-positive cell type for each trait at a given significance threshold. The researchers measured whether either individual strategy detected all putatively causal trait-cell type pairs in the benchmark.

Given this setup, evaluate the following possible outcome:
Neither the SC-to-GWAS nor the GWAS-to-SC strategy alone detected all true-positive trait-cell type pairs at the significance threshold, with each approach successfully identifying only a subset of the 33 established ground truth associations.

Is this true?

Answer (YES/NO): YES